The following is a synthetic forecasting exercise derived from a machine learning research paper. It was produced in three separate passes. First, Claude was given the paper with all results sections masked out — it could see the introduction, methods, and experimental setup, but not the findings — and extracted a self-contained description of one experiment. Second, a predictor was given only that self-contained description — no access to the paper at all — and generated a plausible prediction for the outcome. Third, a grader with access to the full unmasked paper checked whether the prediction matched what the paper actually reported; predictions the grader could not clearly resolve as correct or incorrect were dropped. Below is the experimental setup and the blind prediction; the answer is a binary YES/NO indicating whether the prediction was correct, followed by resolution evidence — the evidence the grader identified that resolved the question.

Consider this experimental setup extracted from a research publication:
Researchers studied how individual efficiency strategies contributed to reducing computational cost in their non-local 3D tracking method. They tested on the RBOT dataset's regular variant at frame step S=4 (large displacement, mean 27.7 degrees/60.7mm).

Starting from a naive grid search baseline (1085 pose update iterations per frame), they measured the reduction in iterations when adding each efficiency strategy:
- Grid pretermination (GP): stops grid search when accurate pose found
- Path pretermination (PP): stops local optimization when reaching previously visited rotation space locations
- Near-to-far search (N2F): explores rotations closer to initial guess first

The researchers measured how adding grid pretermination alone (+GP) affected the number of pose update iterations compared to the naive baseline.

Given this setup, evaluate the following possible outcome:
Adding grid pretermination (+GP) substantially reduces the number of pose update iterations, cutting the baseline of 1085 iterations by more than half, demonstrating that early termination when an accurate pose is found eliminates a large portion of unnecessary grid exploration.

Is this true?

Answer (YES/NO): NO